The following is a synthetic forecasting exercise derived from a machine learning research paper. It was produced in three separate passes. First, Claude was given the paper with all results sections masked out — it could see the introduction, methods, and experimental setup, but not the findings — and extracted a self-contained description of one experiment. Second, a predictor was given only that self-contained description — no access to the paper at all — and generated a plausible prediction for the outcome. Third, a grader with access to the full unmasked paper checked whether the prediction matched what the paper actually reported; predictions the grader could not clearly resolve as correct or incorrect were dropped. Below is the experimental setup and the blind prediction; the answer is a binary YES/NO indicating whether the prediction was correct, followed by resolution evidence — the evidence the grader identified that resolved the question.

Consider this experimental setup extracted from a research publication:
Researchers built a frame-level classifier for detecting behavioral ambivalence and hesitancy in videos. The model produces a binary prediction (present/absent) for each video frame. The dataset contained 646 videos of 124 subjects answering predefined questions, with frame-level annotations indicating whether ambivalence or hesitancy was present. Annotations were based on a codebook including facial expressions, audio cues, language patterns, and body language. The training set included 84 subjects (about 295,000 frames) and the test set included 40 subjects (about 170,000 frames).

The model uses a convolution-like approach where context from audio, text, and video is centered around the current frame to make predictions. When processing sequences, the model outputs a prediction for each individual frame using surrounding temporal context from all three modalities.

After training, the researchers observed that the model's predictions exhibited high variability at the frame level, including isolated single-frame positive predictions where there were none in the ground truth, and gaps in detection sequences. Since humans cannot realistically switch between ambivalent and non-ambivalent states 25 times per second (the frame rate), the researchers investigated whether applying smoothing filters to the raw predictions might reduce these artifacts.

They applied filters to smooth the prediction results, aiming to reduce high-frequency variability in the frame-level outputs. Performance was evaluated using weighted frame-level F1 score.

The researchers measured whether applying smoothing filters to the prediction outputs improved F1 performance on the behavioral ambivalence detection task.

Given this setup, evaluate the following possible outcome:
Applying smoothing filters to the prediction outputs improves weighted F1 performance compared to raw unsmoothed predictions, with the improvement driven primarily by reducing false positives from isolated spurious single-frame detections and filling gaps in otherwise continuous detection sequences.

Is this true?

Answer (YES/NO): NO